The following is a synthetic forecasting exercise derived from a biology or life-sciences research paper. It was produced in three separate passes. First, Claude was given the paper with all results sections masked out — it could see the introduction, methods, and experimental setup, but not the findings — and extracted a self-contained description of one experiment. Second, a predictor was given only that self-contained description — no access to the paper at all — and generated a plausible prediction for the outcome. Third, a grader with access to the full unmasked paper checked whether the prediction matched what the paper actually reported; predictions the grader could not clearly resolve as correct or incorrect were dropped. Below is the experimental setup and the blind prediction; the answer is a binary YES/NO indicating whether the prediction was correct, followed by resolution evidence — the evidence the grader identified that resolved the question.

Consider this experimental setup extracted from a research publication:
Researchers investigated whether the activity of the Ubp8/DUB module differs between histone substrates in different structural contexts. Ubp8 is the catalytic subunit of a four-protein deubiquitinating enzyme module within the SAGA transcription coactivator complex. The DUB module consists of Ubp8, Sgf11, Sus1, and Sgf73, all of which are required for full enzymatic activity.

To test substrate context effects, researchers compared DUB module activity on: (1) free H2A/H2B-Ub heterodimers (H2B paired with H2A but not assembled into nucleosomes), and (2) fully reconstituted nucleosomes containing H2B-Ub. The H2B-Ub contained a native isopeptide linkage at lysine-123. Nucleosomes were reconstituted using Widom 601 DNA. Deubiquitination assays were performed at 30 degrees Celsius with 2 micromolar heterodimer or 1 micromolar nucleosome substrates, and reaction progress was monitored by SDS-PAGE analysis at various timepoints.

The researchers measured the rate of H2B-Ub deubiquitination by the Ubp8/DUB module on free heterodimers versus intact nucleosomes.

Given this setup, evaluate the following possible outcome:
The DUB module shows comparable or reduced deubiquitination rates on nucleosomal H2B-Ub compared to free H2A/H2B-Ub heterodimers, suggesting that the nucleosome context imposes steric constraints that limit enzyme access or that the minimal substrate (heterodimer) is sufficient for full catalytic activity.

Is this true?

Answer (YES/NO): NO